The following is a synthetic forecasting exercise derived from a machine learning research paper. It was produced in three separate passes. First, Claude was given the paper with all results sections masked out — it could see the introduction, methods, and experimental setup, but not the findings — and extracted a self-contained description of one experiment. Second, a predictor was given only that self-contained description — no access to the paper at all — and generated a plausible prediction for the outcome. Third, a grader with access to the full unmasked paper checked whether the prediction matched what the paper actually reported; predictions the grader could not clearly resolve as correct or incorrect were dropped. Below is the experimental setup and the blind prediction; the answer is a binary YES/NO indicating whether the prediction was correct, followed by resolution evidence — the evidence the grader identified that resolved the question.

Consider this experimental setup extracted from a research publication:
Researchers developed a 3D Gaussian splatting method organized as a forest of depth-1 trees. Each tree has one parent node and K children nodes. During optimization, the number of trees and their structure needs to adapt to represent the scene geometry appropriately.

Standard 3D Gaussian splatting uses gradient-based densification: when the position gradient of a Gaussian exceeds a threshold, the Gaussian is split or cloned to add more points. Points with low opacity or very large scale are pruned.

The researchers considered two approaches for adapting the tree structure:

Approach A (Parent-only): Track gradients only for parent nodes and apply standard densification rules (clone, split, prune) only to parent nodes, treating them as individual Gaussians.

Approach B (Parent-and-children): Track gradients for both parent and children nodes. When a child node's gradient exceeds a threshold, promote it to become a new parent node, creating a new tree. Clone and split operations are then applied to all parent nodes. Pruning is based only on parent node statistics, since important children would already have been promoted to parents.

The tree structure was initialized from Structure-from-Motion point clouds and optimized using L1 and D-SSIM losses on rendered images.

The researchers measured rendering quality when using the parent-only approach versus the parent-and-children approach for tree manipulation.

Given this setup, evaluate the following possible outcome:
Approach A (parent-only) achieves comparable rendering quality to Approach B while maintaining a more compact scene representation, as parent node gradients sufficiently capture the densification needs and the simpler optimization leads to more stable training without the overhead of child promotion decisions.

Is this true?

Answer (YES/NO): NO